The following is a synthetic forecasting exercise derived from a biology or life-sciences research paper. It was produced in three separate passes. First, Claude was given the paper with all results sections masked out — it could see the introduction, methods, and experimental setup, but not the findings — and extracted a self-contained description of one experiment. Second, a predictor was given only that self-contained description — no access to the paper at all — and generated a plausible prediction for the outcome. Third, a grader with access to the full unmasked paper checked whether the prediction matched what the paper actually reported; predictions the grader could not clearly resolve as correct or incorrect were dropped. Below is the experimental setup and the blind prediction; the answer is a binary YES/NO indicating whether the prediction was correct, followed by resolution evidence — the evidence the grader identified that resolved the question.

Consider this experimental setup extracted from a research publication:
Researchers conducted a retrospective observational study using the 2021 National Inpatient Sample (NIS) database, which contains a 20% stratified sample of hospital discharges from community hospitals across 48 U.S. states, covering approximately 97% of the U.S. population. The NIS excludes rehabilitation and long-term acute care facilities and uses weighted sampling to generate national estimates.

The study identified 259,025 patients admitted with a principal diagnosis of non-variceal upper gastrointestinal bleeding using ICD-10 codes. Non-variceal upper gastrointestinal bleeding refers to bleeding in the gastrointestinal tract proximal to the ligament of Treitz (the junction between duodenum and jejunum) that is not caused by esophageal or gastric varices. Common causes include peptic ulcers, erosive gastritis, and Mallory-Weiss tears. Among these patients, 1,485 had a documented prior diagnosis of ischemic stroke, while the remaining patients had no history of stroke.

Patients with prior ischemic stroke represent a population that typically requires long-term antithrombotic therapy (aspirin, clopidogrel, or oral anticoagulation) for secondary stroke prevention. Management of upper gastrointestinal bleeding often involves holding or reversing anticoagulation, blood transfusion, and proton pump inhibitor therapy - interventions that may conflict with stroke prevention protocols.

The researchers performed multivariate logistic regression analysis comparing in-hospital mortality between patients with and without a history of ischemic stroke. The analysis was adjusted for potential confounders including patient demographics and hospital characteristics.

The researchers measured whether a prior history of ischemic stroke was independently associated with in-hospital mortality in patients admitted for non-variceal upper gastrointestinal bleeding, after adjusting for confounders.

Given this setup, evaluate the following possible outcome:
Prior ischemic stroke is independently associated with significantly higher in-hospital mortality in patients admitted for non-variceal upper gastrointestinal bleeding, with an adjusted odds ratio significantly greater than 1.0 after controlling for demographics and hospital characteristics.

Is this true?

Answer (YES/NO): YES